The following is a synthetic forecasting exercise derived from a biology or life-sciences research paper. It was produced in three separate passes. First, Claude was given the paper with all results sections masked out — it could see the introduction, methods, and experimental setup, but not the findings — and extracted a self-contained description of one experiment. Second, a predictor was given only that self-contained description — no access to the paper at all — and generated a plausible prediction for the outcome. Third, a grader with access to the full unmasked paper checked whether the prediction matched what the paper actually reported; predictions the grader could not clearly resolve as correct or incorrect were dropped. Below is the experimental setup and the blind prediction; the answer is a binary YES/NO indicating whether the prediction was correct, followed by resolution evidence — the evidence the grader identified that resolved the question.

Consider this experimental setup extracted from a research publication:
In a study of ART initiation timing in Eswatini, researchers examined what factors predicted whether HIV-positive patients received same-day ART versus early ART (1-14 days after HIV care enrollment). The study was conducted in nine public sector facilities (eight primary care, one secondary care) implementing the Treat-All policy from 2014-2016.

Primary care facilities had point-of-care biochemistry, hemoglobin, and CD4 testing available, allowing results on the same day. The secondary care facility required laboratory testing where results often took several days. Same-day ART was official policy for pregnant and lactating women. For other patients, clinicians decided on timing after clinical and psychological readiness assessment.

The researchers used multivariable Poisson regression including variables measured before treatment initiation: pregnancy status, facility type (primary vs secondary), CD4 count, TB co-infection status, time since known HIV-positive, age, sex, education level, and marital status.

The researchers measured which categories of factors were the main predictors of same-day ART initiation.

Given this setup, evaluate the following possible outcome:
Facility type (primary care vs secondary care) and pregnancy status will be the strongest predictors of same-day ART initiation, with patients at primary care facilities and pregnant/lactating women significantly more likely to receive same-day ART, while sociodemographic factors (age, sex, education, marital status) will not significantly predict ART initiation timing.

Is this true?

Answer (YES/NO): YES